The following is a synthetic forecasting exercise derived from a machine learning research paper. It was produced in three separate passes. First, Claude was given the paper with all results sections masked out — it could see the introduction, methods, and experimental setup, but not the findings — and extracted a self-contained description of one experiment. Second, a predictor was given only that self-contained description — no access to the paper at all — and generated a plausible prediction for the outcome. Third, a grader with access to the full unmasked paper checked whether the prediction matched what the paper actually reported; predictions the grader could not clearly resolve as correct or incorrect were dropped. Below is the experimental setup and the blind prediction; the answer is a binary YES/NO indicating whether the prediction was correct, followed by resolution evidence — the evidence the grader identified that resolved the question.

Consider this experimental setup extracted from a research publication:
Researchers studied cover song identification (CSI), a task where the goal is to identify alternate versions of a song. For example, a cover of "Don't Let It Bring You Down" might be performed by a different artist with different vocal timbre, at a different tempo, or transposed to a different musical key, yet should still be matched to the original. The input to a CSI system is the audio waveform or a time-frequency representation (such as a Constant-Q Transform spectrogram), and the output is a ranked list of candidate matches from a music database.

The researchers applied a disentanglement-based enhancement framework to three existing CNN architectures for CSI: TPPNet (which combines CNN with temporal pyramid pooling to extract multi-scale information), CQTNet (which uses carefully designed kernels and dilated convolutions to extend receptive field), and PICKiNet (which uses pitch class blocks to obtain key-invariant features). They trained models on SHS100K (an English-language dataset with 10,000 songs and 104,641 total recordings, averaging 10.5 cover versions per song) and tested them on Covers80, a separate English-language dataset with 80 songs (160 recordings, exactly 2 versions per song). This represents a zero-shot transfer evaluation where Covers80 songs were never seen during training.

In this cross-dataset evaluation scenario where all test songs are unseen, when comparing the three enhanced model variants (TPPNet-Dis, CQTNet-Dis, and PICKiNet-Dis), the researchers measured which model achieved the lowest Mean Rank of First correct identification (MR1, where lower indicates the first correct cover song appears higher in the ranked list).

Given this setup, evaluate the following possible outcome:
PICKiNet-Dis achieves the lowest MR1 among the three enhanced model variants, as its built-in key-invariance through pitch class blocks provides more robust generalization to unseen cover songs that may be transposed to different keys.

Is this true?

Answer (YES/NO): NO